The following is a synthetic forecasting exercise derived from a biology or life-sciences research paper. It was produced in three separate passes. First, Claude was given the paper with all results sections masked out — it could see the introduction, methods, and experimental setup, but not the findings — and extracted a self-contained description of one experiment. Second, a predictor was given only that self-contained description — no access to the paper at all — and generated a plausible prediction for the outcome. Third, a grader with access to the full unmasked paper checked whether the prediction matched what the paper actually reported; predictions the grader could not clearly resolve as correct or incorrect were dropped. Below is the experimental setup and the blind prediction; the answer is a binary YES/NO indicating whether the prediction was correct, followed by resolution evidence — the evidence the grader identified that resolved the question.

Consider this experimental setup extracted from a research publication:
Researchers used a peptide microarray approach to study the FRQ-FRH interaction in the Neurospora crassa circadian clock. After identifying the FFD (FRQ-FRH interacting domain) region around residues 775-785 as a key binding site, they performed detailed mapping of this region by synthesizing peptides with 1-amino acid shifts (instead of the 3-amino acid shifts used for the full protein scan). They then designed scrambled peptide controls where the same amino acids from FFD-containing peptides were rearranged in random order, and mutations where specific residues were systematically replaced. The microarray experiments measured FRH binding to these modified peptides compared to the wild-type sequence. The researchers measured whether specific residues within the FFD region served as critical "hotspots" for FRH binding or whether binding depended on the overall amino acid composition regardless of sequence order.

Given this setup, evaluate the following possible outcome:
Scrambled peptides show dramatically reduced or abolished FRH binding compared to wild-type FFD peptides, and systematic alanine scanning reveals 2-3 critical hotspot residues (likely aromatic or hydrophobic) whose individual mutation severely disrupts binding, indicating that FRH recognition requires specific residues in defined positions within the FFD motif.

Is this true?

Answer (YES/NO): NO